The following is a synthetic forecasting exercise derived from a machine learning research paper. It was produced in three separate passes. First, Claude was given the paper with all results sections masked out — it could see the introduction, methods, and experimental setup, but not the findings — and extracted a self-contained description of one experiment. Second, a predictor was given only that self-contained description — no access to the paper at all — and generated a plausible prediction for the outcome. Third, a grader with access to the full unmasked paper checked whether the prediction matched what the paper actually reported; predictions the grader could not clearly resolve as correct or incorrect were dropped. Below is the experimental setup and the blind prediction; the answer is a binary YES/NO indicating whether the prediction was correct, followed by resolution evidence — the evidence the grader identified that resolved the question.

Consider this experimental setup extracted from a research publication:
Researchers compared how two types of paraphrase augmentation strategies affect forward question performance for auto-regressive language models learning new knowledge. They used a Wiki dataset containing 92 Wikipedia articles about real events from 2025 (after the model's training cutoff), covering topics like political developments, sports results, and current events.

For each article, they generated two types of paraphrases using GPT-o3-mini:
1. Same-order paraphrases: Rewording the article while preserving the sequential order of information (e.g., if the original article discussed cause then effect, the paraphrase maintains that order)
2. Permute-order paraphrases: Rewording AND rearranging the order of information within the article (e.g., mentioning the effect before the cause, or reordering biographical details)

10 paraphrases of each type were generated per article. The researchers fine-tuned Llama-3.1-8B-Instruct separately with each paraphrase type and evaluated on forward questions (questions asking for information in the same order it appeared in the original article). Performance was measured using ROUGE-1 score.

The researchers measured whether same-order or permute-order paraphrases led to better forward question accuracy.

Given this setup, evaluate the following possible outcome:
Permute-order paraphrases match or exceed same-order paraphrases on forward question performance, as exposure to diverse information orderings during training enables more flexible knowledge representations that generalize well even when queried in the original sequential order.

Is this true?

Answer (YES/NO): YES